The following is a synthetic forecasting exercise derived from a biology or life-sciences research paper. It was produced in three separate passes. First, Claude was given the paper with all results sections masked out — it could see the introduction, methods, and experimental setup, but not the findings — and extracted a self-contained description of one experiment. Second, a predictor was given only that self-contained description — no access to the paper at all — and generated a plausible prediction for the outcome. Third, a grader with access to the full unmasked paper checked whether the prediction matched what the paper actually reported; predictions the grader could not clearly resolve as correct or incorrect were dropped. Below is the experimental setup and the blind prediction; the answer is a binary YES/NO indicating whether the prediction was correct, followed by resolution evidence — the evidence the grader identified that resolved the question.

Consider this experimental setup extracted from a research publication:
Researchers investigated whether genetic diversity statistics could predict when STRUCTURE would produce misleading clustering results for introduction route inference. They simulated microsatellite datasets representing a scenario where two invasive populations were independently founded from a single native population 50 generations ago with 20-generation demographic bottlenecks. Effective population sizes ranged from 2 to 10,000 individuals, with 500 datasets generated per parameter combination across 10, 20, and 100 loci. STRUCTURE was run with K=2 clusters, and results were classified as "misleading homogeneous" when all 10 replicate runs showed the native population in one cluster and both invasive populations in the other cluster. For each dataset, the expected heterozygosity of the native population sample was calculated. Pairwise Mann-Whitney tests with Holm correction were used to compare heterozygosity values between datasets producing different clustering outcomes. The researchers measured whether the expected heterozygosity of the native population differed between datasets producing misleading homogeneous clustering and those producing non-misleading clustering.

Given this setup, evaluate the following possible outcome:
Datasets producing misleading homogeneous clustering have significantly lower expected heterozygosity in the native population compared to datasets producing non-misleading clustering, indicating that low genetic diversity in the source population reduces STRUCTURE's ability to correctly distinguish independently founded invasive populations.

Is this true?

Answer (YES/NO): YES